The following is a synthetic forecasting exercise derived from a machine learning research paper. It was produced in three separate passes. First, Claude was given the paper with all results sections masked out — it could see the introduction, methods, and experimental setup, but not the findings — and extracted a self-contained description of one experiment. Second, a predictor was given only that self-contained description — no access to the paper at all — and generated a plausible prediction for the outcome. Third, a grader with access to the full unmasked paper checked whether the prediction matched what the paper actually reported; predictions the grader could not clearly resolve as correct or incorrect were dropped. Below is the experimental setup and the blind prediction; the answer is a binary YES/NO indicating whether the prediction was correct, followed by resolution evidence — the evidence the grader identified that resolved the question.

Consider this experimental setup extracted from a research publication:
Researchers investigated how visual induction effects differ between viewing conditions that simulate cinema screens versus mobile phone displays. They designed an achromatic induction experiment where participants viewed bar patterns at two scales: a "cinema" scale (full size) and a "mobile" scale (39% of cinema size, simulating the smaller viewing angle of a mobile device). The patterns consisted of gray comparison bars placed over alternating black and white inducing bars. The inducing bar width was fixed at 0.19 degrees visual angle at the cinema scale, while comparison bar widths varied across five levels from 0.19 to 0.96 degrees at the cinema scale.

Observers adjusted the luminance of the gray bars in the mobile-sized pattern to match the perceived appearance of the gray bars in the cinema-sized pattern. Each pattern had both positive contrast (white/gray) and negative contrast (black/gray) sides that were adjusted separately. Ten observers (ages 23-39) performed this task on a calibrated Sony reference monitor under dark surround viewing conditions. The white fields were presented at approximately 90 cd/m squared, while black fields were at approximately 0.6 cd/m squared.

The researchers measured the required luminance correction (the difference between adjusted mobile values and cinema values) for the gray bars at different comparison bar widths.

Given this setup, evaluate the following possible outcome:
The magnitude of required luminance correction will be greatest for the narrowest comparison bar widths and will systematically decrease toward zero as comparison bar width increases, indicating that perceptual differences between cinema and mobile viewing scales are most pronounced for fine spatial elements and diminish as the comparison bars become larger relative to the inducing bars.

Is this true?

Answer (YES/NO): YES